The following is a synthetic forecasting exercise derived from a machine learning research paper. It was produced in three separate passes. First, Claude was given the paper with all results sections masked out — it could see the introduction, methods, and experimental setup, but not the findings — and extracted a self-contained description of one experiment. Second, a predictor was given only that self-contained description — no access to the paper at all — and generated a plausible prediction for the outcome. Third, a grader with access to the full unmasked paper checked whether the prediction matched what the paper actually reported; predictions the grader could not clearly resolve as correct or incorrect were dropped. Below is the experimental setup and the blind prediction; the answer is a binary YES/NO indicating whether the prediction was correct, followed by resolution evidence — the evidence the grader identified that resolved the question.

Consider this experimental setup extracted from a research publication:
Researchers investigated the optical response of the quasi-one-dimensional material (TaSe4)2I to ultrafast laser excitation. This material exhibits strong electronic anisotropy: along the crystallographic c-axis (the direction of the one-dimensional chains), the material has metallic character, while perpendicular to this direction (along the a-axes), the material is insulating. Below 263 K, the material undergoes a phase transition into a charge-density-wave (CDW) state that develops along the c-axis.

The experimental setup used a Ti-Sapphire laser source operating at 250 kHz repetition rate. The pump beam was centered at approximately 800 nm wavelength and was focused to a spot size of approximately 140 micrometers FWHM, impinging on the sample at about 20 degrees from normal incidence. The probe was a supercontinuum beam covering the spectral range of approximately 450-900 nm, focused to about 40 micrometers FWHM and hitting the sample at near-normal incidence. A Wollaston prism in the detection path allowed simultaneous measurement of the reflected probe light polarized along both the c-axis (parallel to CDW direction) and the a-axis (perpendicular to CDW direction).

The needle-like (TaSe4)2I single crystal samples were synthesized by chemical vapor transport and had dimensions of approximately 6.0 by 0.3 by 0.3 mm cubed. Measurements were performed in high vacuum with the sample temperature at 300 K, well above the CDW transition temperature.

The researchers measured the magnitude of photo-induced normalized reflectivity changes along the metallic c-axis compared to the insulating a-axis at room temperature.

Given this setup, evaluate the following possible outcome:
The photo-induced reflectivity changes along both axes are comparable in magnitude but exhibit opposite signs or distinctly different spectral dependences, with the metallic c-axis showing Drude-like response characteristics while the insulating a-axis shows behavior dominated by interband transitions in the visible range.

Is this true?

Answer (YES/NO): NO